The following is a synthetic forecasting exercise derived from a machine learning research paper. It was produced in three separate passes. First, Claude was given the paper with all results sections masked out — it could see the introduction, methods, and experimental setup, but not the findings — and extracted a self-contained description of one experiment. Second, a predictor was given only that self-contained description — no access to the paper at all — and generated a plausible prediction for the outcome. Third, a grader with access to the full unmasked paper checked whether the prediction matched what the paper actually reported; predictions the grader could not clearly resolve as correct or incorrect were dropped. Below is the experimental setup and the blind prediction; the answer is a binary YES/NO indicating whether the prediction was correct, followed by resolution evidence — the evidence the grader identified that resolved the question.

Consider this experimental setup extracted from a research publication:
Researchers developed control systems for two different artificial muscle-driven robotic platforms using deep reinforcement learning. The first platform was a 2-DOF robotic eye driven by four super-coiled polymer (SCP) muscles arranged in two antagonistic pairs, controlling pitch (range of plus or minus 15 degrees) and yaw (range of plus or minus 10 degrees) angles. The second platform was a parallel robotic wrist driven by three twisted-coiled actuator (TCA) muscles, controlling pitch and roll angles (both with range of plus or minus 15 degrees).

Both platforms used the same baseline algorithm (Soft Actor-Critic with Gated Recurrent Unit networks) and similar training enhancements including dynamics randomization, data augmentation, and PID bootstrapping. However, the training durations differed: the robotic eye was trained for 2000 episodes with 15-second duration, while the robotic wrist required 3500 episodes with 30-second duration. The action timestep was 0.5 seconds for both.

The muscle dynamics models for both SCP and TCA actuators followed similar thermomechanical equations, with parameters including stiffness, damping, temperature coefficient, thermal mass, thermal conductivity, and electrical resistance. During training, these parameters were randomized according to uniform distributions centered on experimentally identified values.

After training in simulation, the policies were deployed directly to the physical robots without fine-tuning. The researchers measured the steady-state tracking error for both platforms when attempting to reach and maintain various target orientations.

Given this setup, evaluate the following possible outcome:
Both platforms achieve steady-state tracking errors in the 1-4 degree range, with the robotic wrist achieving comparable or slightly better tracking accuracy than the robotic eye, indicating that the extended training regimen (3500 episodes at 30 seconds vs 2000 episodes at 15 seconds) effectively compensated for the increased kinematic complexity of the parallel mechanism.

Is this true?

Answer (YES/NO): NO